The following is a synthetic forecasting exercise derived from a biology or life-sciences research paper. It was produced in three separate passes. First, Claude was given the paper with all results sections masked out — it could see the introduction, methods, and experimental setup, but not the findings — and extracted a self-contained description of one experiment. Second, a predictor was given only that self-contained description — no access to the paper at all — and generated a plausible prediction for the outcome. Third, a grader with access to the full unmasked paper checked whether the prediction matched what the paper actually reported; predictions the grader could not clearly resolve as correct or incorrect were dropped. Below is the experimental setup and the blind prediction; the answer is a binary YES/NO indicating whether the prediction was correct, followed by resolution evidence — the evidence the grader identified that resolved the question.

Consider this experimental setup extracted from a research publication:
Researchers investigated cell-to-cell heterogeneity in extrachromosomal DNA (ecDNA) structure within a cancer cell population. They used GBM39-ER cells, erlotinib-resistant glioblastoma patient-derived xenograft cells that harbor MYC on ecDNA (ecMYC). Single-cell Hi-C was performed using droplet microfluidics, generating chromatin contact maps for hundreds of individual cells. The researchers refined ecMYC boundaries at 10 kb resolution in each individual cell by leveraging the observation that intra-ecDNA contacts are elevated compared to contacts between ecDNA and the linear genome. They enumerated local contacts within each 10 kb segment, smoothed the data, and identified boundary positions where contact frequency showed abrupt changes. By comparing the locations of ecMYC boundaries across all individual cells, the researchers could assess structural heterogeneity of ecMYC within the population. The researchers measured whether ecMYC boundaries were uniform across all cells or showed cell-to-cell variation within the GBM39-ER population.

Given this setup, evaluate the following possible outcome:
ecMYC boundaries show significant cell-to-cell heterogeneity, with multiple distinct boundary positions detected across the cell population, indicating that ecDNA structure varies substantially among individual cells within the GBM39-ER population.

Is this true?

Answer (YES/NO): YES